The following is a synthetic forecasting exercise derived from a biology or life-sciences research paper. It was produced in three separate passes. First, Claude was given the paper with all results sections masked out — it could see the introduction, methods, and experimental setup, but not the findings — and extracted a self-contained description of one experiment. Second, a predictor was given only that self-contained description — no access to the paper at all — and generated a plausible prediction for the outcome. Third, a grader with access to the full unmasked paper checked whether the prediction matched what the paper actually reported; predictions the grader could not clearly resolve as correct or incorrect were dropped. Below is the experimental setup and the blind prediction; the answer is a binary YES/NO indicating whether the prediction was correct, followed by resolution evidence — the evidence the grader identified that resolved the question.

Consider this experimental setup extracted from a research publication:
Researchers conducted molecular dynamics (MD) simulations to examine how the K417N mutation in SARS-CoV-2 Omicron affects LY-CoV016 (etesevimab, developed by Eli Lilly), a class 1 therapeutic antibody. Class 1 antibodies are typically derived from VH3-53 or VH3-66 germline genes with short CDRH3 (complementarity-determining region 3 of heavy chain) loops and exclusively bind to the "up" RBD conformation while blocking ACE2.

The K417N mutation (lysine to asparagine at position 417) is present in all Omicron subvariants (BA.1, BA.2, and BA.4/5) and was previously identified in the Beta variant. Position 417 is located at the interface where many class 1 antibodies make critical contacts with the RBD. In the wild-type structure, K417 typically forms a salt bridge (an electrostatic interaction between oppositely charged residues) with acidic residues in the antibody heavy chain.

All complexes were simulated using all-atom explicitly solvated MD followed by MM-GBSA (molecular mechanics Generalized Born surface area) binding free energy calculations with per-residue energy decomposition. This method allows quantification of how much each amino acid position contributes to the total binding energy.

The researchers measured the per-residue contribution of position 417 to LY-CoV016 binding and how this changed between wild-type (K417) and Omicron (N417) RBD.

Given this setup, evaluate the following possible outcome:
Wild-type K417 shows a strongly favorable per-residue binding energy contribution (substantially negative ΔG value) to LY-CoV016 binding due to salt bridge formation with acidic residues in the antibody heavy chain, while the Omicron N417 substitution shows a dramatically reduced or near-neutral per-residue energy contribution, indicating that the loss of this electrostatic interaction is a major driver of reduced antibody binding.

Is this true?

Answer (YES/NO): YES